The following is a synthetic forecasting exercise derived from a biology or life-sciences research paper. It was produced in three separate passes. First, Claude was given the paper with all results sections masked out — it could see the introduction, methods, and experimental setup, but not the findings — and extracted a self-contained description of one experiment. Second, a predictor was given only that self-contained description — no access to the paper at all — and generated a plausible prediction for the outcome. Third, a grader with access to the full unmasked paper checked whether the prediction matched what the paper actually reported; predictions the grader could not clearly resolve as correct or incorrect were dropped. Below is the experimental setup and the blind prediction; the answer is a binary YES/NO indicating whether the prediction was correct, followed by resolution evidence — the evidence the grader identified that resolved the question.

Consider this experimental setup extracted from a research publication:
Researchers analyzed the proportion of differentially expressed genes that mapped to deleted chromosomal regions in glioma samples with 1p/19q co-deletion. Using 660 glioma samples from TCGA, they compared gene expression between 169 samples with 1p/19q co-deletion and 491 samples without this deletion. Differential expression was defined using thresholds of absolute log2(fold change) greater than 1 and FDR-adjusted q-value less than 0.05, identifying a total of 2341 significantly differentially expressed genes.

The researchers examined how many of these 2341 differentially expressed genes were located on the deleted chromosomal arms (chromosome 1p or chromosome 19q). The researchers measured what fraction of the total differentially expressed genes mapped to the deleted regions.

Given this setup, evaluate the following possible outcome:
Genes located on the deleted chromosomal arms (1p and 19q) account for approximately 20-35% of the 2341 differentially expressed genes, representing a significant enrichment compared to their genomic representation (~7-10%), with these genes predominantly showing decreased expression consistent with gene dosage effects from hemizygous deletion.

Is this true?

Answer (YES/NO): NO